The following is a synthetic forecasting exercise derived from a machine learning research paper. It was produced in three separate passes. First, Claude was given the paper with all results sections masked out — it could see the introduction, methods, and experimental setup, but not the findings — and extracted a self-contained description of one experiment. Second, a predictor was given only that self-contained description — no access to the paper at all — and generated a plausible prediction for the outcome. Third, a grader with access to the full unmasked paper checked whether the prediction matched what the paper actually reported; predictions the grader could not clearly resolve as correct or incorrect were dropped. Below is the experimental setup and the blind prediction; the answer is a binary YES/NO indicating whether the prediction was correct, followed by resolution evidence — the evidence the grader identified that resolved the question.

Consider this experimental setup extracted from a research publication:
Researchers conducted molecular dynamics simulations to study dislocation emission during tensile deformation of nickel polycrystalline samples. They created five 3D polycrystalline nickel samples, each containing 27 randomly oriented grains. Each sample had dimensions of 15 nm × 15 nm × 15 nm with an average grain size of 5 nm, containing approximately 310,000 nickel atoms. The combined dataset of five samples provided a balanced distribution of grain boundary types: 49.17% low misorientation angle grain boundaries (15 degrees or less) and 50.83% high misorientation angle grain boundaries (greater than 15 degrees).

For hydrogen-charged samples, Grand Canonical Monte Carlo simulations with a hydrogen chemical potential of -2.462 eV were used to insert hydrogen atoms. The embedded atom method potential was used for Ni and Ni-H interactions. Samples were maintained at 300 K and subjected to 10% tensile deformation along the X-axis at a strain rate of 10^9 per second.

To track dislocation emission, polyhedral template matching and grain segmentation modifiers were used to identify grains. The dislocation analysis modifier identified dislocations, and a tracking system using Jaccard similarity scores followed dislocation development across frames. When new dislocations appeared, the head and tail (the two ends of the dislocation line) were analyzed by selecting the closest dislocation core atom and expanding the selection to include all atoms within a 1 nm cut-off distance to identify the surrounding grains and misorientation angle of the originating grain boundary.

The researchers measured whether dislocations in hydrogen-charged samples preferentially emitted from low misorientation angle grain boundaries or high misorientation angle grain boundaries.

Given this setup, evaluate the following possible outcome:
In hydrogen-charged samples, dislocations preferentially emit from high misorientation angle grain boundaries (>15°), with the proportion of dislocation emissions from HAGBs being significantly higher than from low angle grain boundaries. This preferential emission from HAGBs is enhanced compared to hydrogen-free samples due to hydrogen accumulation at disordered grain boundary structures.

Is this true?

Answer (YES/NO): NO